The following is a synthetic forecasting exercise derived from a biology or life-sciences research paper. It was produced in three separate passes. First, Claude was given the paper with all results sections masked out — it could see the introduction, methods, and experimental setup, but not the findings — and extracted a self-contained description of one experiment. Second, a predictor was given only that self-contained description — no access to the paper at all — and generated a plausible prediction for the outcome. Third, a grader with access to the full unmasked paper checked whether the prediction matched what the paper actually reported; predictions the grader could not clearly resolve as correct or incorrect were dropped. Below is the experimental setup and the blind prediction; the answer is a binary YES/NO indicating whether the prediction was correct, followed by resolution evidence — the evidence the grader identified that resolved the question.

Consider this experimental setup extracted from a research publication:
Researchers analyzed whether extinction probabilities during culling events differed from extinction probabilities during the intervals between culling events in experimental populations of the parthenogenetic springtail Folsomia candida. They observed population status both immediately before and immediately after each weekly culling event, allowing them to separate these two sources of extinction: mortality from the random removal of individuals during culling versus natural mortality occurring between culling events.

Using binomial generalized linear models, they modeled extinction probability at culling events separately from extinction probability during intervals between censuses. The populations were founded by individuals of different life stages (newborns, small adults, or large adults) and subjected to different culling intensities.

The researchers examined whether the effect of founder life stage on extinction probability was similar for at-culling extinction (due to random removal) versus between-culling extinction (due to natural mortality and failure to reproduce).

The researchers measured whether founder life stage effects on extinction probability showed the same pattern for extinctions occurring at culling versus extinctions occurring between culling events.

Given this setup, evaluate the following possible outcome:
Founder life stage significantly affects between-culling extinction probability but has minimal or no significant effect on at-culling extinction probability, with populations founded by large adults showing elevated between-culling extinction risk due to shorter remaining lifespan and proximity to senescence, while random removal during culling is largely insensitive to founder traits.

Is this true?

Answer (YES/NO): NO